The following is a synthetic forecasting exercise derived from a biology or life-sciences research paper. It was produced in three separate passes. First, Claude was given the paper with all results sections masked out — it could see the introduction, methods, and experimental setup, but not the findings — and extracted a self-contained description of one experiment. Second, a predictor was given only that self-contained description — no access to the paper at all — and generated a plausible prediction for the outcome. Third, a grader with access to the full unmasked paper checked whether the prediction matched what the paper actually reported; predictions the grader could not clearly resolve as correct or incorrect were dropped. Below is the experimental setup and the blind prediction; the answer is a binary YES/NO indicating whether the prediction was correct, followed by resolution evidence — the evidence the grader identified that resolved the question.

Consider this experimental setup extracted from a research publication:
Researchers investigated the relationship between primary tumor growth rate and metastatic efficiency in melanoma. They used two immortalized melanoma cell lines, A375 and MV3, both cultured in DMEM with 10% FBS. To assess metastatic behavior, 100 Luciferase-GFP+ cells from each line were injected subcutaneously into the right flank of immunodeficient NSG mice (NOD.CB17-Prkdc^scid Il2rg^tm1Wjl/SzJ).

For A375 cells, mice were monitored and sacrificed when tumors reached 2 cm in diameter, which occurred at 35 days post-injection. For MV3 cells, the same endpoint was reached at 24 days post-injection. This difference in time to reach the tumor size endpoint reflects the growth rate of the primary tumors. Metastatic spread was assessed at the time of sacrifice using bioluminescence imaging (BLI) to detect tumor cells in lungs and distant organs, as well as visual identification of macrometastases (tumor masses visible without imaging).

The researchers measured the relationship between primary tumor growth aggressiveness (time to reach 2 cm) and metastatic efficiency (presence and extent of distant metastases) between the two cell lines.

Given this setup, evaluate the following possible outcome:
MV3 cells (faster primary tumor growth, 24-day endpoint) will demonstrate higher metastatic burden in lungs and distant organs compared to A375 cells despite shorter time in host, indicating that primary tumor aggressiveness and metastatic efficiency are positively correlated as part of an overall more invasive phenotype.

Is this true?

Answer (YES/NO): NO